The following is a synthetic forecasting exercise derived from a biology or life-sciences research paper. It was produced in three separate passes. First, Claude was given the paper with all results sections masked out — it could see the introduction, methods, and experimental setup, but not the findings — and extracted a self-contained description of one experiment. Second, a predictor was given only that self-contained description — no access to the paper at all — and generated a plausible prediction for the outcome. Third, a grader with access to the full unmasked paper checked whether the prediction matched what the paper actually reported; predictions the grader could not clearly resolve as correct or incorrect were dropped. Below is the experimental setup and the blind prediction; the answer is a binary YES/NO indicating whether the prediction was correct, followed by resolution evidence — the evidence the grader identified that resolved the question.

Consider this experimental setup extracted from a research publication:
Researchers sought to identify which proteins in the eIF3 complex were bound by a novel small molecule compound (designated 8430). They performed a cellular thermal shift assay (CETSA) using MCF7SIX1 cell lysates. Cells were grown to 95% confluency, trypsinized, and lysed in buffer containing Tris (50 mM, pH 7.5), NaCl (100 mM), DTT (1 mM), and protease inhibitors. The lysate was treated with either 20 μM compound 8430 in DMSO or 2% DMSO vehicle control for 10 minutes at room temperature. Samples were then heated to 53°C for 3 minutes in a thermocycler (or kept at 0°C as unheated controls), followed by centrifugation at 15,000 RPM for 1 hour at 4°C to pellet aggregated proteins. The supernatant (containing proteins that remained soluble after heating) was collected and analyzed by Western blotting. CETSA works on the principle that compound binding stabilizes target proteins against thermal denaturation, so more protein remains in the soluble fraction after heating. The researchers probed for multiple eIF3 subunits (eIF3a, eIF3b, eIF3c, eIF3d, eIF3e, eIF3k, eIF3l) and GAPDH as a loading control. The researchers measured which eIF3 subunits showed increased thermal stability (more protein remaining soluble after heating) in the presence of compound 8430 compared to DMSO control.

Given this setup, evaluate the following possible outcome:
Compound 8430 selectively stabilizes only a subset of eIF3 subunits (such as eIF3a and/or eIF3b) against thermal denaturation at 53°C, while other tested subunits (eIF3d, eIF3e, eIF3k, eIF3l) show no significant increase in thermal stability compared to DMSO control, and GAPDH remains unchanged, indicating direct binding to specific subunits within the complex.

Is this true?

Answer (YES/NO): NO